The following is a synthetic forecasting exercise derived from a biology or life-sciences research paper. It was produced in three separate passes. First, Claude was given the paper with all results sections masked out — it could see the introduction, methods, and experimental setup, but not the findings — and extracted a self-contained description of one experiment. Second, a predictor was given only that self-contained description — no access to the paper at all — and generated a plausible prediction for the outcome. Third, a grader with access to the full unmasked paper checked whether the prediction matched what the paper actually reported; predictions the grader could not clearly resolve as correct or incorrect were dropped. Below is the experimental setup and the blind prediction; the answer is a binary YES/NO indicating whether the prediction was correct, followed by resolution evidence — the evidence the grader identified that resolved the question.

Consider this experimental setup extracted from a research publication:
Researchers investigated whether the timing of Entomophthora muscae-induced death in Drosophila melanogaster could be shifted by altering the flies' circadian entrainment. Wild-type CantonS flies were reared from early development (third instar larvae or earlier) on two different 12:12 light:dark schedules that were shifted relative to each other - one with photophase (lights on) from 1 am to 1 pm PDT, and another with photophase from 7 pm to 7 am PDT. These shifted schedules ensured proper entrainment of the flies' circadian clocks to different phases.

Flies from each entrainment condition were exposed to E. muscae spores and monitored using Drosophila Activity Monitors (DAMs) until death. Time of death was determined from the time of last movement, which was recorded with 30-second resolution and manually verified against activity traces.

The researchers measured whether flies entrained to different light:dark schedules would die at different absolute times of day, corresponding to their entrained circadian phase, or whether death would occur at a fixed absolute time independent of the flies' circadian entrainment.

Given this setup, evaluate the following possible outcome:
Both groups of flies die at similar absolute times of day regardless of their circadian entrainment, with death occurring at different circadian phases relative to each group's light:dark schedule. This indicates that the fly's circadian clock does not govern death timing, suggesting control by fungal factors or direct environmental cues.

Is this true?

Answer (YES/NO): NO